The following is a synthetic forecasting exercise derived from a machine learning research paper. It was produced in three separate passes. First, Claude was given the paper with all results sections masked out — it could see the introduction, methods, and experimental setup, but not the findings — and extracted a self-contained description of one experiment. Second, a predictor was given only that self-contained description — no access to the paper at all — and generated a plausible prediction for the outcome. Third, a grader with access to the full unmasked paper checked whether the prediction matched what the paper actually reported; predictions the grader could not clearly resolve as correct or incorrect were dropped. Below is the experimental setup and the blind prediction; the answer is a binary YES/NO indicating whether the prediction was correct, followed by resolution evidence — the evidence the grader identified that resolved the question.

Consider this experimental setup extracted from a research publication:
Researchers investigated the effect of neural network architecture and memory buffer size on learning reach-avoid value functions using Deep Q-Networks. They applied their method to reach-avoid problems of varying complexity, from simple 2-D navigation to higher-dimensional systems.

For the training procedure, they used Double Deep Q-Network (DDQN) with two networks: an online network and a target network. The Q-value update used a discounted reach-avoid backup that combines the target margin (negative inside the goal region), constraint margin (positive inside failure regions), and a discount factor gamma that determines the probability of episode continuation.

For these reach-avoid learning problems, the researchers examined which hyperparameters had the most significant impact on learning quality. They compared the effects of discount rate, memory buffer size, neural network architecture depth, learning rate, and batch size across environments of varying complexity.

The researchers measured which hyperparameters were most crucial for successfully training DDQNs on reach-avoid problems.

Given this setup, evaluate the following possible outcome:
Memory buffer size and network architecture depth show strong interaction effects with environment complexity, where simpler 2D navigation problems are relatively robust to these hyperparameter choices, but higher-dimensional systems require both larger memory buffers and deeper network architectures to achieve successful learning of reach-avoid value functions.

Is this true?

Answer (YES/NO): NO